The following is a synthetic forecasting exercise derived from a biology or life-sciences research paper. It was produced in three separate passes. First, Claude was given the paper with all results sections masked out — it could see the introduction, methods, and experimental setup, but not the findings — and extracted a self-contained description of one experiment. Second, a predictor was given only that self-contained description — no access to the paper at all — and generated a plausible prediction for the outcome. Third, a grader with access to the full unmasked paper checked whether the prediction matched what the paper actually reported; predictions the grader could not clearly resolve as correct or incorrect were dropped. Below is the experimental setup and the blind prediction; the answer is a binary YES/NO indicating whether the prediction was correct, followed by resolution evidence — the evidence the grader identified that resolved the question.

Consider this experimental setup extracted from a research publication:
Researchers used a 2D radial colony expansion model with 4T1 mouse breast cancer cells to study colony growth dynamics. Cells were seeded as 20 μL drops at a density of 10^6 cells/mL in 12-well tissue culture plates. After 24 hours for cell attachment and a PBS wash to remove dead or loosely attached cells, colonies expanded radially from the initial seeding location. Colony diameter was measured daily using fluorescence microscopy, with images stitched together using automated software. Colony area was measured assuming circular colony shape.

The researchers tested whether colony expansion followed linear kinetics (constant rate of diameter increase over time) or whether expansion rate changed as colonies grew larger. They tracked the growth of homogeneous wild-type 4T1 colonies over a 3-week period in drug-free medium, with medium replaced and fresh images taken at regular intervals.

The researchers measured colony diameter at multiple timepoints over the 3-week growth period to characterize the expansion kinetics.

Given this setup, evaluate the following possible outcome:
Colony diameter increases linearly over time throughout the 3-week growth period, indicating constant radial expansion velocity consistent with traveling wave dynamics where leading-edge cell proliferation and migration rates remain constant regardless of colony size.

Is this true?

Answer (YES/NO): YES